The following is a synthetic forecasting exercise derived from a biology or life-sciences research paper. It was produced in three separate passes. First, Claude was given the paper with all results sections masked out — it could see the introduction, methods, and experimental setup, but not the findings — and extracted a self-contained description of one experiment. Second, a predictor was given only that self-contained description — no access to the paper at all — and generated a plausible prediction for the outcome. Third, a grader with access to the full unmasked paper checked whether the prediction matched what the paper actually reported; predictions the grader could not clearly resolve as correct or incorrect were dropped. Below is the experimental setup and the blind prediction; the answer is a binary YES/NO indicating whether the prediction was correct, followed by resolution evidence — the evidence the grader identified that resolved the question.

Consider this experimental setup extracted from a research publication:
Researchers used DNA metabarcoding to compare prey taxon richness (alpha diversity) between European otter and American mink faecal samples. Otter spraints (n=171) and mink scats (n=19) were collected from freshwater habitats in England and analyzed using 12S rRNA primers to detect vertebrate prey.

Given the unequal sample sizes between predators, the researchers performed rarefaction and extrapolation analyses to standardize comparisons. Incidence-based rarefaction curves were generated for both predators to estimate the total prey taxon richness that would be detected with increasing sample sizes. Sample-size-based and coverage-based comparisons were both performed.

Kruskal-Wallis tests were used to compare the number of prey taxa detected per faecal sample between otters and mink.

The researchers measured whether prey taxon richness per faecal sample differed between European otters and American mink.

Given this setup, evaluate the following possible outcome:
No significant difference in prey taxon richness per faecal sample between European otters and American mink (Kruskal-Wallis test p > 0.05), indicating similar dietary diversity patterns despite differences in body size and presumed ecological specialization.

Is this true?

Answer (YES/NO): NO